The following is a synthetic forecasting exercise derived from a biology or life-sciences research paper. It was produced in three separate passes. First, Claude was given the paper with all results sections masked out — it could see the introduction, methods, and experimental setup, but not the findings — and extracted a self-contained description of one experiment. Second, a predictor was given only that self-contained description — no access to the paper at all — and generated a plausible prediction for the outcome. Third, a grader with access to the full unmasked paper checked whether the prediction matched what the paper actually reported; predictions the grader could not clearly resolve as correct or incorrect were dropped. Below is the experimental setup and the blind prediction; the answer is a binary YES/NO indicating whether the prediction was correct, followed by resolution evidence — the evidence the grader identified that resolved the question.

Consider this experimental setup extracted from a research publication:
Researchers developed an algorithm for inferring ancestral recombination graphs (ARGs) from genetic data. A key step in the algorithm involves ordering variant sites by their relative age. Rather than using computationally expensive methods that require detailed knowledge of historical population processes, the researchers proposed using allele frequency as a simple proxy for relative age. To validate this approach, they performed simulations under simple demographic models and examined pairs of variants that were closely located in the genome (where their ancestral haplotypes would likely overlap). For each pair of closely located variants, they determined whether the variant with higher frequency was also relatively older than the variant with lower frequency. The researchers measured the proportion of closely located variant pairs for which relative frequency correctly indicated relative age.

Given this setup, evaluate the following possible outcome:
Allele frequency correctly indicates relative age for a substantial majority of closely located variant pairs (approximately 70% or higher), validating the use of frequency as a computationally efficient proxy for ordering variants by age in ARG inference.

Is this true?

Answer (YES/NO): YES